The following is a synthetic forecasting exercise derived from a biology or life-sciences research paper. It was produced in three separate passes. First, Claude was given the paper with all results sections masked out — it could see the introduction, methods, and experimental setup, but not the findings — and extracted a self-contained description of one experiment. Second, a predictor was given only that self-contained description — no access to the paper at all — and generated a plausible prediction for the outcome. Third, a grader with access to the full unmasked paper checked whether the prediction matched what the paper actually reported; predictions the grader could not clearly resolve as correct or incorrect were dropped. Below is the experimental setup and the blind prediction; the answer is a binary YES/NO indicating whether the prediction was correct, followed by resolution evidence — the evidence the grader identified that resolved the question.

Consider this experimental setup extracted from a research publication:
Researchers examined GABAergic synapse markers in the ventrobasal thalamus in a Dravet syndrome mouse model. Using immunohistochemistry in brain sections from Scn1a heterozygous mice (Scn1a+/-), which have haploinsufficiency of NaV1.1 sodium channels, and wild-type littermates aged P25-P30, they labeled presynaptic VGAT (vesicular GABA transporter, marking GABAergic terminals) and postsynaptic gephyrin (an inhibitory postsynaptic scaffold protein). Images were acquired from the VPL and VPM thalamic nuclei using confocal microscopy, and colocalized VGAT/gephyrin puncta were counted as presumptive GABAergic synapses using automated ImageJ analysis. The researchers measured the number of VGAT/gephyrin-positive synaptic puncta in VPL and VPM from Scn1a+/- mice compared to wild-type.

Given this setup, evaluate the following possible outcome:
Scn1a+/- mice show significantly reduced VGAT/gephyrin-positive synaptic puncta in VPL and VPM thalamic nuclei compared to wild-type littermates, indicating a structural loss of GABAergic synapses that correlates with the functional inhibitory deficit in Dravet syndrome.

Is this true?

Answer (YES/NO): NO